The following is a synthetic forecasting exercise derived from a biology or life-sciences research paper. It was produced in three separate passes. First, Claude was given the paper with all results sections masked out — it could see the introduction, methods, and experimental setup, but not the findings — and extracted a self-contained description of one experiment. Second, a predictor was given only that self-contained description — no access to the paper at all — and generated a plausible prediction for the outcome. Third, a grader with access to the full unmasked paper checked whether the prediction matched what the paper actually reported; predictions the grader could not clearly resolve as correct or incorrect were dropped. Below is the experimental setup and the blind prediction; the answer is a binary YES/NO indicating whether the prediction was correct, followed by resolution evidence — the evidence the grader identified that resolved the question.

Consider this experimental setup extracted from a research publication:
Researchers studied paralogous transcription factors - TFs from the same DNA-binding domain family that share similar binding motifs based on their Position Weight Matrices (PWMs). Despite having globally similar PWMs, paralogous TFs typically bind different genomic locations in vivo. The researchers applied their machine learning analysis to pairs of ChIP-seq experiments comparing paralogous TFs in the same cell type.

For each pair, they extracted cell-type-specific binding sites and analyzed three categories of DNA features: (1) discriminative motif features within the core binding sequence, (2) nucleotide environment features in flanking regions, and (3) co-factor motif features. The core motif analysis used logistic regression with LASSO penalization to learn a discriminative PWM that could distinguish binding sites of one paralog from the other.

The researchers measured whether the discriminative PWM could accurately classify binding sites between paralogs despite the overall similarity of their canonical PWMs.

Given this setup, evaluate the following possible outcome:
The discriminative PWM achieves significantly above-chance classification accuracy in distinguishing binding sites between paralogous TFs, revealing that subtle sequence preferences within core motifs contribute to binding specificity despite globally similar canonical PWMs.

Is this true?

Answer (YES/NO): YES